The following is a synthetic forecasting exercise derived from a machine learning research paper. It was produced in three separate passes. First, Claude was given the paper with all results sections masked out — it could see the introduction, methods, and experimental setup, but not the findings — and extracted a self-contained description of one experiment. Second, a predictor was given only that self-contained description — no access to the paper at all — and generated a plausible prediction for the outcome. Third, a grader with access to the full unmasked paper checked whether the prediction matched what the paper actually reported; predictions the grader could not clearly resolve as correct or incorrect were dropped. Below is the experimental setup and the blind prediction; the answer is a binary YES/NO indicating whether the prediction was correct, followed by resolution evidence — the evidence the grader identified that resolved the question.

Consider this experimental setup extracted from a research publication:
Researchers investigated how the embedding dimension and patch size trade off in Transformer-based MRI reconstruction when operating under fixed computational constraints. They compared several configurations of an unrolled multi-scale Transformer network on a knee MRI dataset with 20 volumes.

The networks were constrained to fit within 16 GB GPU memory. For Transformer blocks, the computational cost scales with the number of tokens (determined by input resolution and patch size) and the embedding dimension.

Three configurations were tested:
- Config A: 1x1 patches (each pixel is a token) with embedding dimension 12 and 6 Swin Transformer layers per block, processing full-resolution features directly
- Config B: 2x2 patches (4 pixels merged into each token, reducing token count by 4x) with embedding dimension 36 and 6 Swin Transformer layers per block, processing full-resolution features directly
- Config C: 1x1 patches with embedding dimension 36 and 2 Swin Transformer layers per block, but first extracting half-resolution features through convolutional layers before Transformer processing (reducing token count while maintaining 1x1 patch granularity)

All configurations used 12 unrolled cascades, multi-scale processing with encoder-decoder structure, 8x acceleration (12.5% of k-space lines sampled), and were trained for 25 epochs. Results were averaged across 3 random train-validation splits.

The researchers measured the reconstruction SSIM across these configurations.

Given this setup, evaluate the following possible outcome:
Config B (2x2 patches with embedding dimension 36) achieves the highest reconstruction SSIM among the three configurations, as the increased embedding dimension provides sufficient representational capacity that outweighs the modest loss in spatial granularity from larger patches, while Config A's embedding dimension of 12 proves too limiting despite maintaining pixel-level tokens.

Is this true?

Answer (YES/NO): NO